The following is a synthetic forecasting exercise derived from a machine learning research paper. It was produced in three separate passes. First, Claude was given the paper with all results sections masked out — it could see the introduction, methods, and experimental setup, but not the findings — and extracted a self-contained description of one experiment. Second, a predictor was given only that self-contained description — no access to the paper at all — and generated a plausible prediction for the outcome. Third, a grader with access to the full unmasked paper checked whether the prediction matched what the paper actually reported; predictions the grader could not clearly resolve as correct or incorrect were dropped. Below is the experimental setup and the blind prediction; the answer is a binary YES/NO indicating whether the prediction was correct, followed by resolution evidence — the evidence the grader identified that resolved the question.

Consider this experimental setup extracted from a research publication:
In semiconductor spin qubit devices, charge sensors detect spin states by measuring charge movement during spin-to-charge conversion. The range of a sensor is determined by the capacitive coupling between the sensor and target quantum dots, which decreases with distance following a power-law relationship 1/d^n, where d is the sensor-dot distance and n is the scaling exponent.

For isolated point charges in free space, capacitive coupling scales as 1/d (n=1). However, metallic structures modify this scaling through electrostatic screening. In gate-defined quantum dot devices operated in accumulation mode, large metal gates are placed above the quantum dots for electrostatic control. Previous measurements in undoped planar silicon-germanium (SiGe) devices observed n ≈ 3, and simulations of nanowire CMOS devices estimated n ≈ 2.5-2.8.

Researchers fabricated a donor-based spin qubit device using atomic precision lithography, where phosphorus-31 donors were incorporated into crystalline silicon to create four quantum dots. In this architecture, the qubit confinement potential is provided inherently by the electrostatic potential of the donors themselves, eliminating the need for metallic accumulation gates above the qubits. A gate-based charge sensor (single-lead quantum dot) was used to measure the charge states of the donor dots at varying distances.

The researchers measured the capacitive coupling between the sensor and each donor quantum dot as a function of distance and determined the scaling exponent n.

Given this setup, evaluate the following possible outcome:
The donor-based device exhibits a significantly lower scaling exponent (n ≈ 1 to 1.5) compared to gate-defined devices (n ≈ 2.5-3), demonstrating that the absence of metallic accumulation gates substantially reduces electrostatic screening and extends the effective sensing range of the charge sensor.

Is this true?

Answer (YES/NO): YES